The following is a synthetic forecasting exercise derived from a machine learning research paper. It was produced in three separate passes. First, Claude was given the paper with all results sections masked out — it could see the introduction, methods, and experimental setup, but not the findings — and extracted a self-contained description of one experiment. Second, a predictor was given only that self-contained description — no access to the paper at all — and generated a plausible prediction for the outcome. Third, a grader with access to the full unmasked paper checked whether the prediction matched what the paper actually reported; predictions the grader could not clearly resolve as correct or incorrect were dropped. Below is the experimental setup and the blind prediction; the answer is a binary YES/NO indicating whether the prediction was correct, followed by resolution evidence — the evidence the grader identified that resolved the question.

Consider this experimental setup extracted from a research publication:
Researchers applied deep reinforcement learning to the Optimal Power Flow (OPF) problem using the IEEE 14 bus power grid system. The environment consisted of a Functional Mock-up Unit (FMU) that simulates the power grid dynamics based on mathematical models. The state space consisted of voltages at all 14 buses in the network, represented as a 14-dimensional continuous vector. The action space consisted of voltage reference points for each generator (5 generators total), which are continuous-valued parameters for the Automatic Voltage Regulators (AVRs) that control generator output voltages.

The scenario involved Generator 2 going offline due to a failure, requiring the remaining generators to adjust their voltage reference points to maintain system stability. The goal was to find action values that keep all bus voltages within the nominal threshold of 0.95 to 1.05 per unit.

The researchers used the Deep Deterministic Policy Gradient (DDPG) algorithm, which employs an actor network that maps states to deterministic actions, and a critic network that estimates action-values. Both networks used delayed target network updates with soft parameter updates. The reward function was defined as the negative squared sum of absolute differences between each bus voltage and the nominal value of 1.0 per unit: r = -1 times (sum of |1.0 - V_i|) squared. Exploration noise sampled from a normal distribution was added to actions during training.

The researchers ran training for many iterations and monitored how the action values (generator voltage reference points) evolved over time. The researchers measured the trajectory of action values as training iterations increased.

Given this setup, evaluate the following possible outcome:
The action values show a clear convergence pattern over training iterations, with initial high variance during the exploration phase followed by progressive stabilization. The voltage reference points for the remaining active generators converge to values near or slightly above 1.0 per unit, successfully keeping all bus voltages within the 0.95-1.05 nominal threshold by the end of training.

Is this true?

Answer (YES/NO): NO